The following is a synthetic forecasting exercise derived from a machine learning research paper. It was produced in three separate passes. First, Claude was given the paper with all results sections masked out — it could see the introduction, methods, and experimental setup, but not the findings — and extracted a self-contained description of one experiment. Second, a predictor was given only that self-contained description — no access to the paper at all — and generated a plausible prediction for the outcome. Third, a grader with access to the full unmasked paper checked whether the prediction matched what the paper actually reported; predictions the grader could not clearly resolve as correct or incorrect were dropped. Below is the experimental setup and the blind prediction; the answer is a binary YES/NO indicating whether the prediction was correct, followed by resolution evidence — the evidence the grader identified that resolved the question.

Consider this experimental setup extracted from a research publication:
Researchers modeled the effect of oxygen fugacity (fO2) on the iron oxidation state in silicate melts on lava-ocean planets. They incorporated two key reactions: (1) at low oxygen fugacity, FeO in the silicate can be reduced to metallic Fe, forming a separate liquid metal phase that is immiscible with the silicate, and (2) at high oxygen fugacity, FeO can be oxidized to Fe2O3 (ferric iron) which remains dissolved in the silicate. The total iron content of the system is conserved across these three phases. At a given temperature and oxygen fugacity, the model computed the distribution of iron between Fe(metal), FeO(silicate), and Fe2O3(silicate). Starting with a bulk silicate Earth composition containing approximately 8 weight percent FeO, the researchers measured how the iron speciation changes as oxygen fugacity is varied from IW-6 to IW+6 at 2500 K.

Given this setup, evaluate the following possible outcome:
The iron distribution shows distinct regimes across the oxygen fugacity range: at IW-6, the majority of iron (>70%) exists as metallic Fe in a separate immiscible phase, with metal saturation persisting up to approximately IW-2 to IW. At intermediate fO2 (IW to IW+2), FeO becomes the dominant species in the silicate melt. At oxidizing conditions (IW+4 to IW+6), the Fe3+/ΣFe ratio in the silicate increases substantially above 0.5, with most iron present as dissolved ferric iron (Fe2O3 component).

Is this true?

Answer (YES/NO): NO